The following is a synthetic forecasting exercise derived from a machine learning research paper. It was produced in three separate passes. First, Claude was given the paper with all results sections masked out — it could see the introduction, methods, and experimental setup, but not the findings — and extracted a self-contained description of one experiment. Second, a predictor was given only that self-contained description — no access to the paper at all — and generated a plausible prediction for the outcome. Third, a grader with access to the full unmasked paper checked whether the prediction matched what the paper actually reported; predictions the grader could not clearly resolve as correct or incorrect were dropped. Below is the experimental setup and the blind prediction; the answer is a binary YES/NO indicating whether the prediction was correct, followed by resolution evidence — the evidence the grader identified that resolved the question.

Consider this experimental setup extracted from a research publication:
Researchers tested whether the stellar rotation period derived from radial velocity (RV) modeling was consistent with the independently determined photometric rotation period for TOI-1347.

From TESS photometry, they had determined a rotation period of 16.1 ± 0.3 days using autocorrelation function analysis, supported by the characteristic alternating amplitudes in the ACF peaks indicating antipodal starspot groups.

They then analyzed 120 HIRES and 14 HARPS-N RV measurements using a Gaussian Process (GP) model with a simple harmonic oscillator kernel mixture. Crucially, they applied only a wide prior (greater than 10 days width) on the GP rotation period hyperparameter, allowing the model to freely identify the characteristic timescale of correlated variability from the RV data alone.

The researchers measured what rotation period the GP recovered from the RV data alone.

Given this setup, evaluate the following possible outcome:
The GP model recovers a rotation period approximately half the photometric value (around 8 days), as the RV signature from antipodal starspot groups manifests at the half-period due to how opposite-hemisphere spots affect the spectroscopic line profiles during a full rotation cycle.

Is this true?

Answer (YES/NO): NO